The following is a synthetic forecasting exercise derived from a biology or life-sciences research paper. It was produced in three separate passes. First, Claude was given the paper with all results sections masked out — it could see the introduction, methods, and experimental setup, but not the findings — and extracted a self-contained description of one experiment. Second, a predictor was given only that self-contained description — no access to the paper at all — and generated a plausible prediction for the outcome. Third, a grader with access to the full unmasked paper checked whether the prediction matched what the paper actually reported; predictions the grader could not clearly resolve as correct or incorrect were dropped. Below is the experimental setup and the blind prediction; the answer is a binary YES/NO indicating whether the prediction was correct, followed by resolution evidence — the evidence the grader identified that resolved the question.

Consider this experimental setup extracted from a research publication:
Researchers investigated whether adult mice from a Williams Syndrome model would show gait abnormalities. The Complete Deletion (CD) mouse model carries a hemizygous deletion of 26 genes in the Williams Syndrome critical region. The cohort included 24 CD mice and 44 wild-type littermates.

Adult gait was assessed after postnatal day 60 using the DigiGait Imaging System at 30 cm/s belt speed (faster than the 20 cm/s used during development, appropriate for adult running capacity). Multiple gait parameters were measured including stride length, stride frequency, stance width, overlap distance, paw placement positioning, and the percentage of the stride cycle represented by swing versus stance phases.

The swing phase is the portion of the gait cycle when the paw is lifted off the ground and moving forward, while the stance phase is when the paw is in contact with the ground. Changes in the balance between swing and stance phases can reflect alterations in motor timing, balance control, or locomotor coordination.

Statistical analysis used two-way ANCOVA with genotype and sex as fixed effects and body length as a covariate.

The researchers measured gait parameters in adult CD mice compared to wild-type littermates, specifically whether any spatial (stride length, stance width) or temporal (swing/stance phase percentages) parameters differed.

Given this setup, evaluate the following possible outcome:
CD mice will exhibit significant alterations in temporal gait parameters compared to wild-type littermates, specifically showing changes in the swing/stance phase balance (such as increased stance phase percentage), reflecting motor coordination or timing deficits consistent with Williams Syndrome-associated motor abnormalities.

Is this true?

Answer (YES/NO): NO